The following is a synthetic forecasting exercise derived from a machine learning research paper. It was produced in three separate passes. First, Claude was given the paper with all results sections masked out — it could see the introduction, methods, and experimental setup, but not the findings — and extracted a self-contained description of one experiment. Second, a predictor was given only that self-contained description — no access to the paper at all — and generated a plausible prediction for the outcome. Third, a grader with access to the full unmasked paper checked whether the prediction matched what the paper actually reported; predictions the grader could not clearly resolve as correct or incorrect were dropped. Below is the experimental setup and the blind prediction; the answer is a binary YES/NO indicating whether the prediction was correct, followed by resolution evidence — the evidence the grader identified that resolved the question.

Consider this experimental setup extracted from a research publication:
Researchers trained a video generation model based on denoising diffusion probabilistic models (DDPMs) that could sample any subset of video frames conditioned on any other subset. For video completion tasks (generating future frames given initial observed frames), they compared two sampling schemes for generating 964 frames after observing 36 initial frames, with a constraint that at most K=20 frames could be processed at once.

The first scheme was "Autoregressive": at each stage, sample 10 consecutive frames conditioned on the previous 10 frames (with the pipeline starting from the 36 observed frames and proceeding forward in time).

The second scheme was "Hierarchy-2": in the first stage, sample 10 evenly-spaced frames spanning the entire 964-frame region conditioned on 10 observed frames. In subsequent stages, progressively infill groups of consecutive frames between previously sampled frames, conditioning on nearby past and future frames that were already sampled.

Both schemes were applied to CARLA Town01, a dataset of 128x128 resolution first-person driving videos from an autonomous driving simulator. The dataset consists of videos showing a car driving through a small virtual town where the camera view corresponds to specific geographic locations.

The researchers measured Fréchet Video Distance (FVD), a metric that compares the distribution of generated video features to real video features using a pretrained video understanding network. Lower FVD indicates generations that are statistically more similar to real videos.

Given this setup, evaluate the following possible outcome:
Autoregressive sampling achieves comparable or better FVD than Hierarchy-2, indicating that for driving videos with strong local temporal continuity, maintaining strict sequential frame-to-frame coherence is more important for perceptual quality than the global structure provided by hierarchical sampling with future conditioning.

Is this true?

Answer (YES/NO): NO